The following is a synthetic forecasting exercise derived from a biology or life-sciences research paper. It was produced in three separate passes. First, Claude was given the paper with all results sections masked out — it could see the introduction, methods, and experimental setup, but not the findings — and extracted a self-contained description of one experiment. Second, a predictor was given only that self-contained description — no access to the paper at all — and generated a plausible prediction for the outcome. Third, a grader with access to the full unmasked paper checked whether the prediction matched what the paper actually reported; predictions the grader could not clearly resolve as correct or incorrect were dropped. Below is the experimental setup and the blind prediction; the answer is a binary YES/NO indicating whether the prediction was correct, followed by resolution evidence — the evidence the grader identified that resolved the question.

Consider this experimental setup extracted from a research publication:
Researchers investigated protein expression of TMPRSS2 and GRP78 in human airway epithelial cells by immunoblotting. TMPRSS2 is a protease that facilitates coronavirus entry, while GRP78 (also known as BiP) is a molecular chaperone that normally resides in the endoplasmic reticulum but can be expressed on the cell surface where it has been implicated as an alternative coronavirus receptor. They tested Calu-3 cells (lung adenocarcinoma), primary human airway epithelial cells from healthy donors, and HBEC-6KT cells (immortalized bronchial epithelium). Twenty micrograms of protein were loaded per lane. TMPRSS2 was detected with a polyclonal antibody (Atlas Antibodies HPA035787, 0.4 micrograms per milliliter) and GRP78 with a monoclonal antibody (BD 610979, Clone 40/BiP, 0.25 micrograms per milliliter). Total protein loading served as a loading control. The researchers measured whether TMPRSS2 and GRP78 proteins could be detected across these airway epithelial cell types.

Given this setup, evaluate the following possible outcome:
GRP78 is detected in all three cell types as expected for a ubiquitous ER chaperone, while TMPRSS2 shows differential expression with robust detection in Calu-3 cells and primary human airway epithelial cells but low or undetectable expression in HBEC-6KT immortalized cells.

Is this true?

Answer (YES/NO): NO